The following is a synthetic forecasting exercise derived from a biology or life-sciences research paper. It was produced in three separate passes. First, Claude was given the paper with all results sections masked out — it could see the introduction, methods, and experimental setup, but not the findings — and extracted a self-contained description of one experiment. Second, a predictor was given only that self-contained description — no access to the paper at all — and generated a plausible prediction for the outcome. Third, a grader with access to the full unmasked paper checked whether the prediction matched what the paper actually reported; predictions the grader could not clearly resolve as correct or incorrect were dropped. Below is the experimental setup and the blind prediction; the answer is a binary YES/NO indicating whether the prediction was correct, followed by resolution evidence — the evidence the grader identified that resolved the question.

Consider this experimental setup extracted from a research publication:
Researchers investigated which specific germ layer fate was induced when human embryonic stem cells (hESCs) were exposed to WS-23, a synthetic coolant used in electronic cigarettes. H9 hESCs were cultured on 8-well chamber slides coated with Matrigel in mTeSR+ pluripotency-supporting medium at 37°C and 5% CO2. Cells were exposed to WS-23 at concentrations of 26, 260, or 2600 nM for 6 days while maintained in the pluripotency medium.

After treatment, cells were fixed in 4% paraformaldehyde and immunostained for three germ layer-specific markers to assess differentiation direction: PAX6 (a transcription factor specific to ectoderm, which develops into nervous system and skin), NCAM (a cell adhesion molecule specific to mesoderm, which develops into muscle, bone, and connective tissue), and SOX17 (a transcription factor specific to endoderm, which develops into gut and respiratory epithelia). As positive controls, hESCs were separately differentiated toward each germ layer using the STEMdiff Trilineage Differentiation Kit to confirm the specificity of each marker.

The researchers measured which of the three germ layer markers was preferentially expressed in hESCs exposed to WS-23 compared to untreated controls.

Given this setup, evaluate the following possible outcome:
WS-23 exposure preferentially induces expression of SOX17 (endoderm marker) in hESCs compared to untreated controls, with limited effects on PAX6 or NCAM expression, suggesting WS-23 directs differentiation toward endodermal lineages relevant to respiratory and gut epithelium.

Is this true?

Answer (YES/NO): YES